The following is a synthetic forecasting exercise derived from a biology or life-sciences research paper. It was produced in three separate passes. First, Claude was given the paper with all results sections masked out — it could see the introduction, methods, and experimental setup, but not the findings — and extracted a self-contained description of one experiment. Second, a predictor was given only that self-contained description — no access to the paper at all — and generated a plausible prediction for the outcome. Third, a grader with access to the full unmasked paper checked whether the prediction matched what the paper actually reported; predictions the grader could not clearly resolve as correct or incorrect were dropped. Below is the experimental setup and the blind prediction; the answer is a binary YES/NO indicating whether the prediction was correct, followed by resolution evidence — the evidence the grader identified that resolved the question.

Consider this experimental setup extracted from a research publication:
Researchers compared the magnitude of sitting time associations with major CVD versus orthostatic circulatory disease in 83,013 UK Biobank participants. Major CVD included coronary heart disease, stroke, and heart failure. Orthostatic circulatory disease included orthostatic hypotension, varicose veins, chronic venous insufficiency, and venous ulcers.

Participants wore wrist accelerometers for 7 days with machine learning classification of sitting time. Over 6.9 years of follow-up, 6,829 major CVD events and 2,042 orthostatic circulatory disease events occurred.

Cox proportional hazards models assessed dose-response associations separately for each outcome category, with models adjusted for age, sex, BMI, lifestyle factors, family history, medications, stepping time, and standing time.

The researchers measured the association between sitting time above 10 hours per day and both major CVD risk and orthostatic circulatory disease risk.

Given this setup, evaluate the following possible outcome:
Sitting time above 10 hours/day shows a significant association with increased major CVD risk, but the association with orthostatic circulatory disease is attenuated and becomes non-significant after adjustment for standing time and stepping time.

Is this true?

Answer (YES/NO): NO